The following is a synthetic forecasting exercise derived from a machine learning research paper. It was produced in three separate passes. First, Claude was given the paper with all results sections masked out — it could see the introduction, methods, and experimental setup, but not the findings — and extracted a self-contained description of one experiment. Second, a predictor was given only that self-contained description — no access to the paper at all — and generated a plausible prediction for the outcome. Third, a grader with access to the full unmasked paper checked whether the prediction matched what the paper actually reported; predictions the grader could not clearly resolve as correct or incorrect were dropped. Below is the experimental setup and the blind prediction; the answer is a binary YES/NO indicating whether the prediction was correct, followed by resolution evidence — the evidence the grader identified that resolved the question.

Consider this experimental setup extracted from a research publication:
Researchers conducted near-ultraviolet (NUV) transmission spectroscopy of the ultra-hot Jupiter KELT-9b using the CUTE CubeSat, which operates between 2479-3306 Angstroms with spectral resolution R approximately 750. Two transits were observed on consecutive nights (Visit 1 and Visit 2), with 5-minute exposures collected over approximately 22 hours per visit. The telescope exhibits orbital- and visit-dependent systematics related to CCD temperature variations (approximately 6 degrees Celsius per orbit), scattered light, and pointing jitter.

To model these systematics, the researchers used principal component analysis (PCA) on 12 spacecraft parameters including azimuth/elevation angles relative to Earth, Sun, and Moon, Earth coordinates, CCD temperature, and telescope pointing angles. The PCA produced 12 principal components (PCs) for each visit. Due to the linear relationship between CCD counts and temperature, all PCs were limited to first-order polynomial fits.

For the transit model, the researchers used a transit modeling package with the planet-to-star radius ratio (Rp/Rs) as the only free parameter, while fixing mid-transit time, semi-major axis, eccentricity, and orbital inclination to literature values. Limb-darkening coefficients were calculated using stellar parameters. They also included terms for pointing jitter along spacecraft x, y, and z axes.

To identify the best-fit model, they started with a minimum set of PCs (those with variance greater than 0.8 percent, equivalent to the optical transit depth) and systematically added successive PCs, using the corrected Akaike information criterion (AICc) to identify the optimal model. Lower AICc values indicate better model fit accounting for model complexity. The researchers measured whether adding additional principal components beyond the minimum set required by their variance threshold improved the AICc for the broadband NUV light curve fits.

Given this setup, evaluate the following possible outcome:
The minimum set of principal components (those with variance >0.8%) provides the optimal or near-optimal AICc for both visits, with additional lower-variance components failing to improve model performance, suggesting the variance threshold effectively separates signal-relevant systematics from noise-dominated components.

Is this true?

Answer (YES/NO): YES